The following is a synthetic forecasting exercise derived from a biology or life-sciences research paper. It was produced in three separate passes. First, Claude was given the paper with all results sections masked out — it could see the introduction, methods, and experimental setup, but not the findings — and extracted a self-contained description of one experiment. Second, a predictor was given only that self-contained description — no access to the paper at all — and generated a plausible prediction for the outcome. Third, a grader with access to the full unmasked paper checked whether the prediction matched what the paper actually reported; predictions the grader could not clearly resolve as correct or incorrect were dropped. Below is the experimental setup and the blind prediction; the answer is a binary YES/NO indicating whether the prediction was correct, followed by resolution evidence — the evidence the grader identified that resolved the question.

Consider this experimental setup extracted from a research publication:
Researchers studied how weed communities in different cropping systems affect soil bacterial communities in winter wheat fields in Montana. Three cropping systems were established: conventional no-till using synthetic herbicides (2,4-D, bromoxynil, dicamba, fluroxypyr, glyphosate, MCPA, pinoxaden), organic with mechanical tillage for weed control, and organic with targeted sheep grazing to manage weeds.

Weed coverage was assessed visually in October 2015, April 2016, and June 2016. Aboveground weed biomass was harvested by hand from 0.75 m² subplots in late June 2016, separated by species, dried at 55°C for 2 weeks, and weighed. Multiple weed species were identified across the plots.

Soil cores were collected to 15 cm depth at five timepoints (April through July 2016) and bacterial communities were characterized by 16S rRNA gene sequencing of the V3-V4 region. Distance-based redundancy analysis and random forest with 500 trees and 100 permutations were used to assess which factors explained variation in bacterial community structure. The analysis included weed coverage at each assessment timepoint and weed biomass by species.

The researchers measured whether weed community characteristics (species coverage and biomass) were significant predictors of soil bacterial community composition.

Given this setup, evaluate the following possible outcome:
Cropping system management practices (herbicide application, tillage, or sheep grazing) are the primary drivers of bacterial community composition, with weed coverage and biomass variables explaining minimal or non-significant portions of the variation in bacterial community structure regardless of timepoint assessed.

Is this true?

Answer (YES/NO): NO